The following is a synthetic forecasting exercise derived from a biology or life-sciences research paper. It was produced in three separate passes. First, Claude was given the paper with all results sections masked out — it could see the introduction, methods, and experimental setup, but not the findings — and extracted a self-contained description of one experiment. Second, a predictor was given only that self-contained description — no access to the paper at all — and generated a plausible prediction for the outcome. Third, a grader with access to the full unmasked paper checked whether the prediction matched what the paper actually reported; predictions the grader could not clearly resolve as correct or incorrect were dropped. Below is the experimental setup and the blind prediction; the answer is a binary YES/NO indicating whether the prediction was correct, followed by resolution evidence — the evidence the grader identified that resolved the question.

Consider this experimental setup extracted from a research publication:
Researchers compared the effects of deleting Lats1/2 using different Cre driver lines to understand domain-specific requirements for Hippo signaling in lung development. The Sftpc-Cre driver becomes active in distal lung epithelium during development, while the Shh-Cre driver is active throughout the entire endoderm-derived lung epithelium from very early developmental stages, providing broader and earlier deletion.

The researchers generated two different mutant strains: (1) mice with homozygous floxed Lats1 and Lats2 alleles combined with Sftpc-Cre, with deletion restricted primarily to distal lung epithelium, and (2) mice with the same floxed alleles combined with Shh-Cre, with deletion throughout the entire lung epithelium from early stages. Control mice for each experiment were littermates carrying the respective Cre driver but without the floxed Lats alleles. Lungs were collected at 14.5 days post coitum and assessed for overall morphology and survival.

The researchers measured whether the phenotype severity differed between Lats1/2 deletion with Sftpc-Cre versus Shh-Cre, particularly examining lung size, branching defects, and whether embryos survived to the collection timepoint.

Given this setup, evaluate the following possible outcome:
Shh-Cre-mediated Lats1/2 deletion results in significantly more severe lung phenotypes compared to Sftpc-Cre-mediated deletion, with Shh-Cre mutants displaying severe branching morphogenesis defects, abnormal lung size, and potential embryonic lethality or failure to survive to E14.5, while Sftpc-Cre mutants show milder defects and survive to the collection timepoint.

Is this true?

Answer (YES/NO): NO